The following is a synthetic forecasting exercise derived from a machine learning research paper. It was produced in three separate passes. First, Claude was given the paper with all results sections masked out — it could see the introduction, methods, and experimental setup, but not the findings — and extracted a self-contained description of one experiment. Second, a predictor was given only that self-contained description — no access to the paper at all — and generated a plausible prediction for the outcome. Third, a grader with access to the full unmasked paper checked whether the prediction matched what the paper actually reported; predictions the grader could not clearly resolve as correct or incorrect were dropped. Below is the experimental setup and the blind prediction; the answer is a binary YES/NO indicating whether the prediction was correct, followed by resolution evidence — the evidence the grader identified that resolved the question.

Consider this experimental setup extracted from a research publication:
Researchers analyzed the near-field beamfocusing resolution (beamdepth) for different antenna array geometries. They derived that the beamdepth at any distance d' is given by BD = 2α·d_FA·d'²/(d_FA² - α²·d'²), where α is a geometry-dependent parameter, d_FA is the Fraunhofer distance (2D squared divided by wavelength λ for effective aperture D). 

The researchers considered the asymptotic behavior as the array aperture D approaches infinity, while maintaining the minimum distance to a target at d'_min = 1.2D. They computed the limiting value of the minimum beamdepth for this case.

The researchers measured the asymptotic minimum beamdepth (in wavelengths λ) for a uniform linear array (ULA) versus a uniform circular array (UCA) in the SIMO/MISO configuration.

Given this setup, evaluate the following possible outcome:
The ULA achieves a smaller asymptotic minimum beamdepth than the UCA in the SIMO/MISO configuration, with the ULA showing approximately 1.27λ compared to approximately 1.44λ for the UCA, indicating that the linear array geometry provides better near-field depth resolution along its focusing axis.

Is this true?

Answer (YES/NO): NO